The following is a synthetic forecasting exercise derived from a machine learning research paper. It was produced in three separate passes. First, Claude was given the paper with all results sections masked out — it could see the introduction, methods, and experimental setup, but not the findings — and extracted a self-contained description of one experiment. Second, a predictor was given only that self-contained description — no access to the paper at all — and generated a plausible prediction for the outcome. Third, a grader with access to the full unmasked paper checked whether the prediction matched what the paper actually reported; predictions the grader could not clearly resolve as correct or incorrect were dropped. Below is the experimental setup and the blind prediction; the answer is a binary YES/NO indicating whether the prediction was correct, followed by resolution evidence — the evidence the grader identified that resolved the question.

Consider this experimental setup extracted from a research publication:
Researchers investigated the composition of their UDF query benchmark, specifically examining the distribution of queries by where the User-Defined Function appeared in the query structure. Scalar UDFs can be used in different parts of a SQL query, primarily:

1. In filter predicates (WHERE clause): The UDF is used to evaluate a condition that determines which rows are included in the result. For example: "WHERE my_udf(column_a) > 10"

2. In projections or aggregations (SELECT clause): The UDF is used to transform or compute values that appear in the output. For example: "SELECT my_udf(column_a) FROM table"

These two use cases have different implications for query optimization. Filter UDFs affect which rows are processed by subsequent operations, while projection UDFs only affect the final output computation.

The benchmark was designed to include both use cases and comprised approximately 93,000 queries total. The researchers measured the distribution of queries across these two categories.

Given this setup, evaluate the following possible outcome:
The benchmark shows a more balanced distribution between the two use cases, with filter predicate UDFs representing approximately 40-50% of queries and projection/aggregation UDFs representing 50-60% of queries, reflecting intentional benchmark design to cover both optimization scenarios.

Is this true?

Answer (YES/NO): NO